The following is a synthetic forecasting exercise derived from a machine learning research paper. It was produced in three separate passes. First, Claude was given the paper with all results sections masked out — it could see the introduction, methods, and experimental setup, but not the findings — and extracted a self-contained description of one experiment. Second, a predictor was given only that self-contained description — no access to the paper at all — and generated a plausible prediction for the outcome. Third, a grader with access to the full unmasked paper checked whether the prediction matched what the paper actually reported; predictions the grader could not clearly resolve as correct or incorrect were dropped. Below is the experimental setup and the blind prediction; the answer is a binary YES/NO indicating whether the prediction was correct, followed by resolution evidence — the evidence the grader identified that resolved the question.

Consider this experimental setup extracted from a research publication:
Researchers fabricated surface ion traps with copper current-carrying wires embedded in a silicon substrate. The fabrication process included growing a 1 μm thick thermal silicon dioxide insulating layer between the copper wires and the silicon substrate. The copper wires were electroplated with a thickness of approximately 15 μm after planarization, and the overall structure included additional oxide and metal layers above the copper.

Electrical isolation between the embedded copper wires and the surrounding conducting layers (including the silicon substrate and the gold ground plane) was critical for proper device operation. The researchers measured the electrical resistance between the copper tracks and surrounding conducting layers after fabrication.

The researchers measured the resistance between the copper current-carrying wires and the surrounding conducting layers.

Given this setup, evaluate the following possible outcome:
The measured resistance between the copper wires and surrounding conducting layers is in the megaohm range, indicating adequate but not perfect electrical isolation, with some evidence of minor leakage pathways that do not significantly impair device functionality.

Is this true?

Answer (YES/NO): NO